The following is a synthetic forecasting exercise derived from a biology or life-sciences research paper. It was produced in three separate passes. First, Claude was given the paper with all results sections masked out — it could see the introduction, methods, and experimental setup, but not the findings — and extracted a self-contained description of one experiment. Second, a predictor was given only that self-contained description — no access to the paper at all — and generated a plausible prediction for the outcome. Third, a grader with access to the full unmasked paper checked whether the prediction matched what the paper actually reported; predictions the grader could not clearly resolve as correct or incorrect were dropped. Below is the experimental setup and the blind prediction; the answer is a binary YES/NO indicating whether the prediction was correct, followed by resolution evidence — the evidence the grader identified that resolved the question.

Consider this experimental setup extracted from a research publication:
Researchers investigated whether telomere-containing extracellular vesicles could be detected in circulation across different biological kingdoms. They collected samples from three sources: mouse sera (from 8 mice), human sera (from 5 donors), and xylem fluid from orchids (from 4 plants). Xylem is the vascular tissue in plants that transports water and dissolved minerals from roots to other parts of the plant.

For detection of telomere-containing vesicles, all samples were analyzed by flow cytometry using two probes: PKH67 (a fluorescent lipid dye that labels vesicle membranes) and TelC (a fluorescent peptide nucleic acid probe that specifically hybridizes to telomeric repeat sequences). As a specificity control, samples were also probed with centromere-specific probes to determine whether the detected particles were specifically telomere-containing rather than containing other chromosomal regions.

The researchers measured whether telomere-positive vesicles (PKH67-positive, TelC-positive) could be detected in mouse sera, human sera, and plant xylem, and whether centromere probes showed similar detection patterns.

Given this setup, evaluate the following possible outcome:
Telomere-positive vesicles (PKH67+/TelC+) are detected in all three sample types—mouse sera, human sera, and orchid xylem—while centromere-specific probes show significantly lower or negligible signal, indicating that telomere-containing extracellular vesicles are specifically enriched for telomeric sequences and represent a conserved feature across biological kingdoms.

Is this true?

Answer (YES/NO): YES